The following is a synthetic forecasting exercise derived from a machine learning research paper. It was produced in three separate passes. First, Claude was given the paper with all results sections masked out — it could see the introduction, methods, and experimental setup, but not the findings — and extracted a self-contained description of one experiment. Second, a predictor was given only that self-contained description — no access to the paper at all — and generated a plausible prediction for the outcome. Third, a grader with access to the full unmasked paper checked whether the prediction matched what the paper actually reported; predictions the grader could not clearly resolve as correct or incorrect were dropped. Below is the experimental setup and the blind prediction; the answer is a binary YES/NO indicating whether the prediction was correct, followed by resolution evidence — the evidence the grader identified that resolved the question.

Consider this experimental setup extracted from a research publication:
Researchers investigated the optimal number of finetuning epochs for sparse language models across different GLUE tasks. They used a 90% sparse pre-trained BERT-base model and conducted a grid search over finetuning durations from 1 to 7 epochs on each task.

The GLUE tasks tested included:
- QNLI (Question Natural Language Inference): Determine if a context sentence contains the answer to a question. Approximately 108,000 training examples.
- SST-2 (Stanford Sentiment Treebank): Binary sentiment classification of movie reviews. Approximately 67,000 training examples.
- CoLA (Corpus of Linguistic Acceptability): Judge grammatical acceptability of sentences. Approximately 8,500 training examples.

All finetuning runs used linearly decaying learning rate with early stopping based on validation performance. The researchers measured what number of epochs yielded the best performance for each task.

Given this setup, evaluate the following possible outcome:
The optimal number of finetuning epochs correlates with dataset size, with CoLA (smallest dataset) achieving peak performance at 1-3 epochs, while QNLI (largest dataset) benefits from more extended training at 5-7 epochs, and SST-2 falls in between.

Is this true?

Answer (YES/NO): NO